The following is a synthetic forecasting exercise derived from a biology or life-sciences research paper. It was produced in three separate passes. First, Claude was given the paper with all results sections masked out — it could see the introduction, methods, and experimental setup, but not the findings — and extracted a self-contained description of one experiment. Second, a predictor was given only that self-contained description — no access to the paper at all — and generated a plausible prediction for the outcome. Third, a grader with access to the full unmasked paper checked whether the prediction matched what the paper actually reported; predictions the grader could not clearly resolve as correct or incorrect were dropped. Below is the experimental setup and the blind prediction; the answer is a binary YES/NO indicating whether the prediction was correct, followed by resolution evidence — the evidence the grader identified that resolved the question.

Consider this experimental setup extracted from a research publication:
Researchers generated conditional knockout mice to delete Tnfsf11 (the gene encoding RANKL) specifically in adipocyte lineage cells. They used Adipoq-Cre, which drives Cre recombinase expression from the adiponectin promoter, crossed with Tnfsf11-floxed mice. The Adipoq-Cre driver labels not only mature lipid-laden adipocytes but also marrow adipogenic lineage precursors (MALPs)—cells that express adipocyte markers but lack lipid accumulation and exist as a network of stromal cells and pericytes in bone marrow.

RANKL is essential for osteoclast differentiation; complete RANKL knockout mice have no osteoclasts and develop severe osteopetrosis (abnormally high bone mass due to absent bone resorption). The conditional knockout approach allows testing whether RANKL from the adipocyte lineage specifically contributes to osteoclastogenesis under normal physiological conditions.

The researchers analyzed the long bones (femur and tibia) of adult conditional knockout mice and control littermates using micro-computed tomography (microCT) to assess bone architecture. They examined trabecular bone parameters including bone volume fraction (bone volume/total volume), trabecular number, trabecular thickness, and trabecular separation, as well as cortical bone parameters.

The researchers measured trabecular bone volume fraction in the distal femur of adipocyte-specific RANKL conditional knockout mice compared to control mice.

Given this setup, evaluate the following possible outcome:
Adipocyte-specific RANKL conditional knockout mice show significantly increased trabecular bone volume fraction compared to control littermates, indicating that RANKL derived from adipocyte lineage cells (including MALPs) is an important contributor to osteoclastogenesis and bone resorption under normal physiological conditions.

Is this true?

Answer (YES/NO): YES